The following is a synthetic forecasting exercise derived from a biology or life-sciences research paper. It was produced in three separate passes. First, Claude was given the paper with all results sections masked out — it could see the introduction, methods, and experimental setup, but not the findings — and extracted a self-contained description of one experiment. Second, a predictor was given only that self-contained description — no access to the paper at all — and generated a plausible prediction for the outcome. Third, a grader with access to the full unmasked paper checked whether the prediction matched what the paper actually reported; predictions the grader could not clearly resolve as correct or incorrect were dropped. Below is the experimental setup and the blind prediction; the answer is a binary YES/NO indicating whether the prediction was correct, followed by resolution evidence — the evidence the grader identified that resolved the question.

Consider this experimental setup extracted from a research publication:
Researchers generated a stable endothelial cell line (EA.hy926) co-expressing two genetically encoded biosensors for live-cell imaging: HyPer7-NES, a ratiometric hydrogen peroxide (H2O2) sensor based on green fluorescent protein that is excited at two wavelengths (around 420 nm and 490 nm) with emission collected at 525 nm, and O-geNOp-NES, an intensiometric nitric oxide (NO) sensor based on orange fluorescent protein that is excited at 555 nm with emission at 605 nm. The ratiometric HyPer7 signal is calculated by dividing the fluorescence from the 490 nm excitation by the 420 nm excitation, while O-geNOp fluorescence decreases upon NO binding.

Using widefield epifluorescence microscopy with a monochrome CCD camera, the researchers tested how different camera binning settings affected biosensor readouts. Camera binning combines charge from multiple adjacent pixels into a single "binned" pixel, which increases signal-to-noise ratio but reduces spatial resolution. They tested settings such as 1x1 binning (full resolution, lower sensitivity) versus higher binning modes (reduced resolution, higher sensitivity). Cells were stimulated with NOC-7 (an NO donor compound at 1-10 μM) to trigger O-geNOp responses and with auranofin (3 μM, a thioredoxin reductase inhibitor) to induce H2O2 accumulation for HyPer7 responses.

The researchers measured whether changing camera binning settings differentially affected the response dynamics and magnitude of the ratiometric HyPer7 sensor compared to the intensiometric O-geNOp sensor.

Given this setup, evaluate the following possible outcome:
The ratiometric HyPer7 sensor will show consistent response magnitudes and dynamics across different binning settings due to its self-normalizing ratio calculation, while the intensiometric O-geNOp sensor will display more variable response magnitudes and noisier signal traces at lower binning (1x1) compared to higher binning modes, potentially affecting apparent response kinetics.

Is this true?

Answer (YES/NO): NO